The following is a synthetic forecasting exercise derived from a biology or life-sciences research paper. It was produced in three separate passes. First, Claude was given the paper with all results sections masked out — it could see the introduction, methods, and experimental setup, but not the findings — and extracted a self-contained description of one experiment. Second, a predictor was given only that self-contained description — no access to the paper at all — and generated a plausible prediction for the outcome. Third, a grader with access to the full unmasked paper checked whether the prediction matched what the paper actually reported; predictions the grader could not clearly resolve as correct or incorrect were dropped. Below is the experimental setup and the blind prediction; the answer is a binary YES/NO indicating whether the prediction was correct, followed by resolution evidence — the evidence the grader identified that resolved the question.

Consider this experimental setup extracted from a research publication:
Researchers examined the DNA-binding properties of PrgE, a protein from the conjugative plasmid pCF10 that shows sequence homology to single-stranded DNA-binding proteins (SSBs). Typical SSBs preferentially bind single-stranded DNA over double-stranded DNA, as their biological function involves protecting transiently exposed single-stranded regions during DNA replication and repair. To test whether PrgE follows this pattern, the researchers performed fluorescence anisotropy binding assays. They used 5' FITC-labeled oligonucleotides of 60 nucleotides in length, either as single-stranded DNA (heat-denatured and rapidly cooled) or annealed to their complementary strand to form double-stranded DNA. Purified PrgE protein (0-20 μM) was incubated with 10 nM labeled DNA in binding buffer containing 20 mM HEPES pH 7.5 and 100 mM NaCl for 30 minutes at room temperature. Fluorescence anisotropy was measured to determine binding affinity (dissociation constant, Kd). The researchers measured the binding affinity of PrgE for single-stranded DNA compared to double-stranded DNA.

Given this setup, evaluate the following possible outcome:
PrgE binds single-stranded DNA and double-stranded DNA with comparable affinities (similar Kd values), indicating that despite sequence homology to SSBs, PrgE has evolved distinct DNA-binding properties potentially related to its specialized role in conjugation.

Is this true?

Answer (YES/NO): YES